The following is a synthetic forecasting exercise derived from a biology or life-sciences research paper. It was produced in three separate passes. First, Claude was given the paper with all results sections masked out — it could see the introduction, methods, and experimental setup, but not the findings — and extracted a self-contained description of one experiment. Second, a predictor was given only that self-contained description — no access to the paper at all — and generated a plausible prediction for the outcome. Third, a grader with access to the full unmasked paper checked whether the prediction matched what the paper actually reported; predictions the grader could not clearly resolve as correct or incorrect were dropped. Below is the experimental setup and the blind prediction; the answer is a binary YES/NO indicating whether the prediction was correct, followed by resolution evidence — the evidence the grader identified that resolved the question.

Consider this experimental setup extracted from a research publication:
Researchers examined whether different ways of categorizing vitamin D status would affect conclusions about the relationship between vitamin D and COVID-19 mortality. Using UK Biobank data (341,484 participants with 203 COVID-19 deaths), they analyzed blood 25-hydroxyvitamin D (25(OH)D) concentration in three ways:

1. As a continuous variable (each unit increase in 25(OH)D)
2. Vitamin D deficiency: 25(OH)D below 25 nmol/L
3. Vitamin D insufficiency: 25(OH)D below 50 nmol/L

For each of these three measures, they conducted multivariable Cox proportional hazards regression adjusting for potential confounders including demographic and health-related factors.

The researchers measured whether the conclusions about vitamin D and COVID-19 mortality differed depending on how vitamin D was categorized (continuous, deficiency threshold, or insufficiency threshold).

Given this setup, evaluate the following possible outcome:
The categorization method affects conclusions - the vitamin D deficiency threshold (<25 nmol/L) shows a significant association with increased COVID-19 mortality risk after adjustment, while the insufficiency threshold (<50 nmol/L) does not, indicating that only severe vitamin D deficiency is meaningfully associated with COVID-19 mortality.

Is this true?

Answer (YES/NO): NO